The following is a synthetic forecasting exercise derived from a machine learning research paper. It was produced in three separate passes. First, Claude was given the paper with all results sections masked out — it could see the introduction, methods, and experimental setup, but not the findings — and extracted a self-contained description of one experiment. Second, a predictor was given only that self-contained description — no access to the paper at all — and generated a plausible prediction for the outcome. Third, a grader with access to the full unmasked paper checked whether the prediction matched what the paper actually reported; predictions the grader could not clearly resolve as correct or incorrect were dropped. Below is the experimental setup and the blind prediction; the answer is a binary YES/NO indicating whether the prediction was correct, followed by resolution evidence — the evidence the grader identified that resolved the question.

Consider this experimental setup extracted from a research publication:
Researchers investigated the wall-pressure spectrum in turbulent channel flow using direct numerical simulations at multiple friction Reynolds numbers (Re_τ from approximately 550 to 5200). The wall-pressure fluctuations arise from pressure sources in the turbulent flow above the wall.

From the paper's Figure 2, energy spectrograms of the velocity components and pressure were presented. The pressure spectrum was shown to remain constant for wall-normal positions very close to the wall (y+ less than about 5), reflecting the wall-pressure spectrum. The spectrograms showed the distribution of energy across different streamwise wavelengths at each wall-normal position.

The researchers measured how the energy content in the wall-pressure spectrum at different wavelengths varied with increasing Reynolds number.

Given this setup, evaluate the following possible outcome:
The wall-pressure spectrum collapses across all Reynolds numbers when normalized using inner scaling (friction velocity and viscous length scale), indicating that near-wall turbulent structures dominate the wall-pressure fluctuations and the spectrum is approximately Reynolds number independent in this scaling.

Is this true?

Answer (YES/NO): NO